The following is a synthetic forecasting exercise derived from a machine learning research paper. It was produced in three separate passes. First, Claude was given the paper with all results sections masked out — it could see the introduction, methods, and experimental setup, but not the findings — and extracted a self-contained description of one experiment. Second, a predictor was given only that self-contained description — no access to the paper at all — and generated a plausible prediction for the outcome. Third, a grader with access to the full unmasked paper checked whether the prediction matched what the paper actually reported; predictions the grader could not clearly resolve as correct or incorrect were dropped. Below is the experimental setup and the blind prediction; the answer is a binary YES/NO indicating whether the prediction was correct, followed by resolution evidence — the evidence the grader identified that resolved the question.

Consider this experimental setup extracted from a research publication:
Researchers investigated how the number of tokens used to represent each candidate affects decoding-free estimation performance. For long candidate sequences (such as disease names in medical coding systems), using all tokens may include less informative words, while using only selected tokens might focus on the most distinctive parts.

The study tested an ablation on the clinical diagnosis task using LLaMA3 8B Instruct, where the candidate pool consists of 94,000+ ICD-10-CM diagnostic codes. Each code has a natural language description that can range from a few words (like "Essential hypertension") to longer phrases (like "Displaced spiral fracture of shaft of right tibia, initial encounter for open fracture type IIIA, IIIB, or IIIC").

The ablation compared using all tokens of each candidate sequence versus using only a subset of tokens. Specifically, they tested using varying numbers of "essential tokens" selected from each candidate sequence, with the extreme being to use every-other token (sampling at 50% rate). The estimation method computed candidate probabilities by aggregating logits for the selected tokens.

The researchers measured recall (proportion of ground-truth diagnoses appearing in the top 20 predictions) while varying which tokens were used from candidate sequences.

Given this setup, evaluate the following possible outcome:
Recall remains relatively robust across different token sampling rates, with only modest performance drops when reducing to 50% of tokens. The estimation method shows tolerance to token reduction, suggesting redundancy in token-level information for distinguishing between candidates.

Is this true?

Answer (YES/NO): NO